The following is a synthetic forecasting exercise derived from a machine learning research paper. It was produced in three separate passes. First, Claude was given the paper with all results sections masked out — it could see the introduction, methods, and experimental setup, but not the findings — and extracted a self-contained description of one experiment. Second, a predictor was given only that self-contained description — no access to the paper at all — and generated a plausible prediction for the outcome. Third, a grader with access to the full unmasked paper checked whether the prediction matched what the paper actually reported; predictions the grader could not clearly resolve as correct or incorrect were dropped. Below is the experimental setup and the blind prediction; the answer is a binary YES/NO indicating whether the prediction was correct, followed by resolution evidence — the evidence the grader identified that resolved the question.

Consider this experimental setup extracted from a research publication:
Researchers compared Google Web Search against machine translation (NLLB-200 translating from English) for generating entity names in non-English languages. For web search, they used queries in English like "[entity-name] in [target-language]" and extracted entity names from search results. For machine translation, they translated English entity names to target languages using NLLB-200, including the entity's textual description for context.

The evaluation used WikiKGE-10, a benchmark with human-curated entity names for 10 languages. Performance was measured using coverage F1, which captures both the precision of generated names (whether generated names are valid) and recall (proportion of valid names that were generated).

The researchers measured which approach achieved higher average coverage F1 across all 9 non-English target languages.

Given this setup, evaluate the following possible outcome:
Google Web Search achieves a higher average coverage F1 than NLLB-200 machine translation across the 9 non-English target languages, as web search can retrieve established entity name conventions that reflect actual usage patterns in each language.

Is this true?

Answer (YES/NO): NO